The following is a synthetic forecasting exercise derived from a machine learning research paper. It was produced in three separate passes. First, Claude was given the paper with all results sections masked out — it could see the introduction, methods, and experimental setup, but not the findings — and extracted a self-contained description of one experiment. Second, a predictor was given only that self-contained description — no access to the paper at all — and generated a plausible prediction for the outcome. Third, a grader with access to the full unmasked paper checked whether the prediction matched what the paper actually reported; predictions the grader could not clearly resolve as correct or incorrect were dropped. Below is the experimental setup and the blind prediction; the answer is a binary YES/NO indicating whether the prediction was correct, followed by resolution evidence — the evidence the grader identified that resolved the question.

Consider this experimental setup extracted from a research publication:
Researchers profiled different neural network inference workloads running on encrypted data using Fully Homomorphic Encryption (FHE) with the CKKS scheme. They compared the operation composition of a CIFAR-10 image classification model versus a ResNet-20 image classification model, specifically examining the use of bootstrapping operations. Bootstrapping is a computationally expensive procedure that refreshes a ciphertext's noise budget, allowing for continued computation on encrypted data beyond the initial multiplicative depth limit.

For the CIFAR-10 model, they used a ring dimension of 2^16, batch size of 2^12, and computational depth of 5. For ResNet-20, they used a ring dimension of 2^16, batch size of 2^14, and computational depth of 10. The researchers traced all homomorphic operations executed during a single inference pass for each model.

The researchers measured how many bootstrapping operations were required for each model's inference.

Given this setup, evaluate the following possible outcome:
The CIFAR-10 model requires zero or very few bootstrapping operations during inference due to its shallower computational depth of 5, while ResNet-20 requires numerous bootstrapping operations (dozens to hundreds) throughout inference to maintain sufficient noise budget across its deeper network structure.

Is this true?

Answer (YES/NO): NO